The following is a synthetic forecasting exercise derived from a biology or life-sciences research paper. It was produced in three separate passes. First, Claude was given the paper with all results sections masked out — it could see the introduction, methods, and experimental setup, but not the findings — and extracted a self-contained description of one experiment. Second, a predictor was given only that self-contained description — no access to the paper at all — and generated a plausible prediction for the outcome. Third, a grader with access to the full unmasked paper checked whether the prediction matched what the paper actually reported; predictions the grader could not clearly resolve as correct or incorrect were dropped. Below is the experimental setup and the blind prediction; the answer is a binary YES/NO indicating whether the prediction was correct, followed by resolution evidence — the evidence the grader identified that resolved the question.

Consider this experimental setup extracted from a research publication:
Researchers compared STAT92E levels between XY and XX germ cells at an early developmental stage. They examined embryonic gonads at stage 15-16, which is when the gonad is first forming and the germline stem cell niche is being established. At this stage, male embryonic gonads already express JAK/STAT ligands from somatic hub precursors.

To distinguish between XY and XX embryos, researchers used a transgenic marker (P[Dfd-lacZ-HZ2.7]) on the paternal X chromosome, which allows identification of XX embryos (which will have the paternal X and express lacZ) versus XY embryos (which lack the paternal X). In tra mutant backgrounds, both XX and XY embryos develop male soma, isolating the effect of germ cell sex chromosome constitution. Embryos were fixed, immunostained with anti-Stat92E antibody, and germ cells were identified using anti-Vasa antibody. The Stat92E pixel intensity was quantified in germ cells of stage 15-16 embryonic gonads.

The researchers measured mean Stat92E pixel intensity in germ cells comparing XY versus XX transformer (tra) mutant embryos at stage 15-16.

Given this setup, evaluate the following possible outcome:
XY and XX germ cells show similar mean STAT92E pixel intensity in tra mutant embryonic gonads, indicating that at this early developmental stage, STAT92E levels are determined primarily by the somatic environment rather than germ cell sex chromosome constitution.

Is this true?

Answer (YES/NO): NO